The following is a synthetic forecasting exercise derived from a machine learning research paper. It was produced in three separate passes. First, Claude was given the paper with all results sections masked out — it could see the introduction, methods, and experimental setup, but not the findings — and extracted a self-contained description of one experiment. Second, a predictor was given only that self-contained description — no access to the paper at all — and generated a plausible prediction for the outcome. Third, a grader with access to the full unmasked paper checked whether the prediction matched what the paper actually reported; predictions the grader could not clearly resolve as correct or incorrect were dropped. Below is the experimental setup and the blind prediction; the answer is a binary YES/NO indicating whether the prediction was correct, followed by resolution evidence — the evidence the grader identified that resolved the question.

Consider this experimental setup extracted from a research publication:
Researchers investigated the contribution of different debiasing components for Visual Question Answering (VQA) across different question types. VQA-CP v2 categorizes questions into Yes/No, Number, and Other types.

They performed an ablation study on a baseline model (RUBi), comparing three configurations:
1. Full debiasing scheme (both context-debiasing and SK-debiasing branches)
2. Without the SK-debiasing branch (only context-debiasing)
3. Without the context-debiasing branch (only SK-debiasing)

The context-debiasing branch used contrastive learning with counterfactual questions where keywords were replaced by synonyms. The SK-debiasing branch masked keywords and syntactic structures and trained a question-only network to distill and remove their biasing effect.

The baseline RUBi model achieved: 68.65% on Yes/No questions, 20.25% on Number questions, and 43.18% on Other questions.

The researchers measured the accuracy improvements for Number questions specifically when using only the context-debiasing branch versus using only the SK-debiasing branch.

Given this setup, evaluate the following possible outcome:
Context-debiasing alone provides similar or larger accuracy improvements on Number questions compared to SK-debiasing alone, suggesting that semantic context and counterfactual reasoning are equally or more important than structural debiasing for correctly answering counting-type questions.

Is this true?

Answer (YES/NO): NO